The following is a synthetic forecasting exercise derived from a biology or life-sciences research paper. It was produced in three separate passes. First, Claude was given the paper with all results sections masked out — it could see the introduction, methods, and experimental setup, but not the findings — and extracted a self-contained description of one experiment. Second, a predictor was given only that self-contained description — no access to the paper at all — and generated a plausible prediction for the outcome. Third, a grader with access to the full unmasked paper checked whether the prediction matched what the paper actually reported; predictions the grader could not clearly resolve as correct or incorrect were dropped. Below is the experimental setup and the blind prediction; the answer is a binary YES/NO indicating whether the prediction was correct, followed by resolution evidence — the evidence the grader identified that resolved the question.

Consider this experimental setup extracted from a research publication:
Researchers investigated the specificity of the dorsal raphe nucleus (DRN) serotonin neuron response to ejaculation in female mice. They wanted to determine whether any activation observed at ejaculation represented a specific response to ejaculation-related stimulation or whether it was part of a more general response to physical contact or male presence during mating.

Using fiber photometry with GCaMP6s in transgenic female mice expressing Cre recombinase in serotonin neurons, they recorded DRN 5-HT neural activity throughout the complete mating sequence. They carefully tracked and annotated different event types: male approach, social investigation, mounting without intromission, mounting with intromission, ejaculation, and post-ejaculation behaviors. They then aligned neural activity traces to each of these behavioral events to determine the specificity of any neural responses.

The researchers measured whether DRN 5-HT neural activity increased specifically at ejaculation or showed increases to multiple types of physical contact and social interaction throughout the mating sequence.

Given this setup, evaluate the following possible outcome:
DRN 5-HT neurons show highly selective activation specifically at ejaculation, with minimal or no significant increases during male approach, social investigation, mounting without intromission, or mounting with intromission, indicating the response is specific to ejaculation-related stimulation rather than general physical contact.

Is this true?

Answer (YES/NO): YES